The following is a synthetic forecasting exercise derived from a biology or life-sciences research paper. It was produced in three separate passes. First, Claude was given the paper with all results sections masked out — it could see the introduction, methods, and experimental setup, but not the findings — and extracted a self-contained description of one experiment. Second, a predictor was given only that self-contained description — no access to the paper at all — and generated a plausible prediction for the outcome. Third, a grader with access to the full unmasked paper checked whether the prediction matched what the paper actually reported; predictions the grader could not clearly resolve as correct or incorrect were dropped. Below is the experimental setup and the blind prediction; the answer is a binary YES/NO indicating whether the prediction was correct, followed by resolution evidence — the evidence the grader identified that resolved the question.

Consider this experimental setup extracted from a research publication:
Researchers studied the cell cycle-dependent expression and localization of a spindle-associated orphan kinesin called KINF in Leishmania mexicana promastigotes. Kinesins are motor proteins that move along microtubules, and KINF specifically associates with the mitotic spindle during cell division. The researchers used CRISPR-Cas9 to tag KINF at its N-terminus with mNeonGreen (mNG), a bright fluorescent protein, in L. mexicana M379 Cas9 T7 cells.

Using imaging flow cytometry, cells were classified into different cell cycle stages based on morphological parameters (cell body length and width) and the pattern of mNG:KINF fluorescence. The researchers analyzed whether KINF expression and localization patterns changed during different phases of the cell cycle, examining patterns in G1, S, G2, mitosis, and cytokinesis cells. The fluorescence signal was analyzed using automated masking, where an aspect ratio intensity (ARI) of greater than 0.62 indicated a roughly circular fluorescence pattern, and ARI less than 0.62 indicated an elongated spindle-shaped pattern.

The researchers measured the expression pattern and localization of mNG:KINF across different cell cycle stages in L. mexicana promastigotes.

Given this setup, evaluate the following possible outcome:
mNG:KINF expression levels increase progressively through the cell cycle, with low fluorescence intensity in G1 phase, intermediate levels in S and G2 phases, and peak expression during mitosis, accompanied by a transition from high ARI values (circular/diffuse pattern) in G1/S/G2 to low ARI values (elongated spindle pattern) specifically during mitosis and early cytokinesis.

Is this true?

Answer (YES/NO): NO